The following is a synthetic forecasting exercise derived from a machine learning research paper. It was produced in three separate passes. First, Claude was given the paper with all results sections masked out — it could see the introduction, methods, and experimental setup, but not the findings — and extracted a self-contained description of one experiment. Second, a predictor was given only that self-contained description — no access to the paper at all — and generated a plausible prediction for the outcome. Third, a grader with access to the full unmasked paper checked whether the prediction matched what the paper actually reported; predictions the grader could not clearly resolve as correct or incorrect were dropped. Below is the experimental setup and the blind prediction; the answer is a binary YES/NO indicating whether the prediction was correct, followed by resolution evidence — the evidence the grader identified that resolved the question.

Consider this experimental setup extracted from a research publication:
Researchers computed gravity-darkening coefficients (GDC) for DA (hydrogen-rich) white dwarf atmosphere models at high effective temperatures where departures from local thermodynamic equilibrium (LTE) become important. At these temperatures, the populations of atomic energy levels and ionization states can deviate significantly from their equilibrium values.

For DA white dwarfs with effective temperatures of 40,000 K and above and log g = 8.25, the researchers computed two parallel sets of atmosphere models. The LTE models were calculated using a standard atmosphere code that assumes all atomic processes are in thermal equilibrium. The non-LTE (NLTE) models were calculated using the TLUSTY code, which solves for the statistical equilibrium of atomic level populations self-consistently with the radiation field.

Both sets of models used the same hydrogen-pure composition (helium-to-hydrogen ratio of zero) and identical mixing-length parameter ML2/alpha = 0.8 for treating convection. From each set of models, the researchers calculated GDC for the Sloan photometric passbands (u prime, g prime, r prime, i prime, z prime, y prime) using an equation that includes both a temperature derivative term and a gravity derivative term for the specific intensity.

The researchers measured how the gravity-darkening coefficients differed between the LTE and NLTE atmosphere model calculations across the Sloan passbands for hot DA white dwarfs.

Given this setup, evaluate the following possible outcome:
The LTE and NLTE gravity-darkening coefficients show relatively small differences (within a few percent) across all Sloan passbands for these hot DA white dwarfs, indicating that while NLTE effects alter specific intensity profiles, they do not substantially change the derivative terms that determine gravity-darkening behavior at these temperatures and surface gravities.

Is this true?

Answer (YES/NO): YES